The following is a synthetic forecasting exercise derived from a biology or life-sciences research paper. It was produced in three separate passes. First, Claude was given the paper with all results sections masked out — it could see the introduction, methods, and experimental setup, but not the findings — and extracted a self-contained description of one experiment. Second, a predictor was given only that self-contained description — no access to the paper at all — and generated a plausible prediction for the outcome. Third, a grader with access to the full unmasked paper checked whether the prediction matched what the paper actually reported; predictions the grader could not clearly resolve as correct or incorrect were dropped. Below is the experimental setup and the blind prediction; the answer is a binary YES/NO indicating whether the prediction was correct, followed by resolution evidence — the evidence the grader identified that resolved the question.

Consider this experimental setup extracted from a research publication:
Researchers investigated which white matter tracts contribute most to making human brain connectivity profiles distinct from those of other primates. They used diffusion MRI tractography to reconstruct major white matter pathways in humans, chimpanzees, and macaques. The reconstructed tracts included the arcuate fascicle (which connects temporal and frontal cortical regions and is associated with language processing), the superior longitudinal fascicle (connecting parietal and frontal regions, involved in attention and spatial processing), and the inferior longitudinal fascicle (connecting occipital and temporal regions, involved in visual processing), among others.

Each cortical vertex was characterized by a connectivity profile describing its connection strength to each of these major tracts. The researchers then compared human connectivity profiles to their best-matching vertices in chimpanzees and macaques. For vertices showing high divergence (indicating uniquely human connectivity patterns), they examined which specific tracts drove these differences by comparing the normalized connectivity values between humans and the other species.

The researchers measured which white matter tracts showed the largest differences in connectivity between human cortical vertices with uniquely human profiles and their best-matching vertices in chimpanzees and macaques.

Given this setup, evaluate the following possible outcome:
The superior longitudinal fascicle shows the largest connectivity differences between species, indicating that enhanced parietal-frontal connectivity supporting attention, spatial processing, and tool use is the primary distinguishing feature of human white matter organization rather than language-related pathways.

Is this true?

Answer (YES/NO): NO